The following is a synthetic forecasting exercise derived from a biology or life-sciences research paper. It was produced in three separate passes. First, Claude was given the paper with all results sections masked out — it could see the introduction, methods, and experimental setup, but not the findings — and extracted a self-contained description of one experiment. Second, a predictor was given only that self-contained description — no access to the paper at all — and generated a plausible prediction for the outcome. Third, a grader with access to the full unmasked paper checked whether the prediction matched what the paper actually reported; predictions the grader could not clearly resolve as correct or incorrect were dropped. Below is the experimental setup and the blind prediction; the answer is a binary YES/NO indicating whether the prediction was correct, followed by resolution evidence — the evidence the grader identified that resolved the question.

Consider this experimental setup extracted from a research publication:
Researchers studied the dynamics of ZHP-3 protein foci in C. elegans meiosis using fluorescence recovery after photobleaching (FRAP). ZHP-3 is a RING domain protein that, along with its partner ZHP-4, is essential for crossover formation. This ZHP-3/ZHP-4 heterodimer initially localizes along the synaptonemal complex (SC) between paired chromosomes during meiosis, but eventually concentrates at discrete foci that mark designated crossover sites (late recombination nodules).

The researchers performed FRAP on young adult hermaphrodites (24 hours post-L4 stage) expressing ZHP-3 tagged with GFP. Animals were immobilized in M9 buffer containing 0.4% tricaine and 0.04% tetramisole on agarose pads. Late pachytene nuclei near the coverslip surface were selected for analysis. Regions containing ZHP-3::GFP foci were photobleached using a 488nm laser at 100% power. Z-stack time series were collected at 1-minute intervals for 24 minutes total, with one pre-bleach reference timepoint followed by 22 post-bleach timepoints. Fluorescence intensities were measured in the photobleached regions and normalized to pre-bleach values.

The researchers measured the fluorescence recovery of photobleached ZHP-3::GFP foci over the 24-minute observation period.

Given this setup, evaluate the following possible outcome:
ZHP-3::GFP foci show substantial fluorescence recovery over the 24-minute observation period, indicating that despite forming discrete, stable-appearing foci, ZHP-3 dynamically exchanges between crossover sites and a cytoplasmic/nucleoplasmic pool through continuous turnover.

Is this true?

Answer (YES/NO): NO